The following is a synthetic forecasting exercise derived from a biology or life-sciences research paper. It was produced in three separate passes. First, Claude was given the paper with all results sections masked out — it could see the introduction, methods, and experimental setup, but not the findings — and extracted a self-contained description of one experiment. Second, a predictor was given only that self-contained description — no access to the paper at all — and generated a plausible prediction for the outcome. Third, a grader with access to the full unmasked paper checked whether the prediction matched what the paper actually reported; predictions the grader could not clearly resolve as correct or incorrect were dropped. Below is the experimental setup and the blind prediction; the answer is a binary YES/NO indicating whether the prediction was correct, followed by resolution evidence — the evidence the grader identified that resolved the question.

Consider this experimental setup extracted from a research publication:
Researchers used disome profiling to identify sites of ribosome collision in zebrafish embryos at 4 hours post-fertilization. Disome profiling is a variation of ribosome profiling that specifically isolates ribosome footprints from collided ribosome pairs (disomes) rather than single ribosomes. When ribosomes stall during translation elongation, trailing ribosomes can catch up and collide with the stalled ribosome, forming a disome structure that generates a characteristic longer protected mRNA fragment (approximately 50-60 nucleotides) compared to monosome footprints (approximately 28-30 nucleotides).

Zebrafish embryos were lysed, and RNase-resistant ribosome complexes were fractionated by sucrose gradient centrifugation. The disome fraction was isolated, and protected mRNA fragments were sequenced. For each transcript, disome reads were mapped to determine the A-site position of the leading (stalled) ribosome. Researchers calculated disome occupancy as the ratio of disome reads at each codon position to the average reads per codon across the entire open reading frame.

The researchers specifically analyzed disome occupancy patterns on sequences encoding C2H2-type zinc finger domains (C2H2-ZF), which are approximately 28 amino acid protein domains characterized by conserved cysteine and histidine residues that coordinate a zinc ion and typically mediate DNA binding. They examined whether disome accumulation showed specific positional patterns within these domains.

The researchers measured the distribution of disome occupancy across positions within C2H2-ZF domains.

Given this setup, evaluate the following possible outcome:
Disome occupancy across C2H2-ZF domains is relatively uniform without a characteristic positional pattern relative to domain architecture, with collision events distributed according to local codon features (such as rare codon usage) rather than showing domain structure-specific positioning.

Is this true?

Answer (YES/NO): NO